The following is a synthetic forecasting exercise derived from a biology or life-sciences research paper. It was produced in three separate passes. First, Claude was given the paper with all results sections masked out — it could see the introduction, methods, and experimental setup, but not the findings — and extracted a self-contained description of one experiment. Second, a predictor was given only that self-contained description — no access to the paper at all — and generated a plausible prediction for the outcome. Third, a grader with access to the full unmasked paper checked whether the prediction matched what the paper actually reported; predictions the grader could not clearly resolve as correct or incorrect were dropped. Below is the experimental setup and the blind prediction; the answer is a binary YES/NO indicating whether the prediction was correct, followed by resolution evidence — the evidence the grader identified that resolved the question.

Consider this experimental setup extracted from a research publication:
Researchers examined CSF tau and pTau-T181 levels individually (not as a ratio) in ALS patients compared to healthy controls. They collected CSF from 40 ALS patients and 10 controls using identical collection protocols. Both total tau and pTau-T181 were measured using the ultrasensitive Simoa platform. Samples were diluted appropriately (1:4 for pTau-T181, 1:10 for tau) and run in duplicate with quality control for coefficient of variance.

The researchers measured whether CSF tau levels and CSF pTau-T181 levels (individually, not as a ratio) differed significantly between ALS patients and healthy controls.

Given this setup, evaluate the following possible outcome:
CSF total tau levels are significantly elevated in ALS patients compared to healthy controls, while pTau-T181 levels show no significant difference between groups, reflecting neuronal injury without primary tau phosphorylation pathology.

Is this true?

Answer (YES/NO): NO